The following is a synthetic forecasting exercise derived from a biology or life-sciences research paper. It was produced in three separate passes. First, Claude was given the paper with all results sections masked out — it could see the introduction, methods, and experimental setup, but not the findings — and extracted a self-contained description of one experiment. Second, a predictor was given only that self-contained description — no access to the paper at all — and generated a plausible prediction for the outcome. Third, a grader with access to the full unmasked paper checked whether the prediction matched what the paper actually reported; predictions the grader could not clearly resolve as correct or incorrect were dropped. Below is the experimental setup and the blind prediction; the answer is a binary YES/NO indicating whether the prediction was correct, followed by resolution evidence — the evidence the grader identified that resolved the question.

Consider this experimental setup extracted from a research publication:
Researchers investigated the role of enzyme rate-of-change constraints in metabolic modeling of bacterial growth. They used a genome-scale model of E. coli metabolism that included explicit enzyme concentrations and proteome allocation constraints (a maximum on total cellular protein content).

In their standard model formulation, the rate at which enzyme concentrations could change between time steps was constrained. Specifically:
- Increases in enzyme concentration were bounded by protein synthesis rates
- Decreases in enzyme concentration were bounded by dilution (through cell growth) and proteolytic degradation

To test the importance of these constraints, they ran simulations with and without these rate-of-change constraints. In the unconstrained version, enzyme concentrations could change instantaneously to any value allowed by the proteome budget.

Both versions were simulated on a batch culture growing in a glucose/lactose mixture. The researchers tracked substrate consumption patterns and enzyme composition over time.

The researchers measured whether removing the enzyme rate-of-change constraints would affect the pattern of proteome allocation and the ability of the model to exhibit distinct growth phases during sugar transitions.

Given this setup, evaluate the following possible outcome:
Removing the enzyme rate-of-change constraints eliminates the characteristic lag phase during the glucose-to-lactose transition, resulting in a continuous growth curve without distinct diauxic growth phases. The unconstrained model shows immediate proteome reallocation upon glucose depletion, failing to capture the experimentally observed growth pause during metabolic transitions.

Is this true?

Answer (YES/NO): NO